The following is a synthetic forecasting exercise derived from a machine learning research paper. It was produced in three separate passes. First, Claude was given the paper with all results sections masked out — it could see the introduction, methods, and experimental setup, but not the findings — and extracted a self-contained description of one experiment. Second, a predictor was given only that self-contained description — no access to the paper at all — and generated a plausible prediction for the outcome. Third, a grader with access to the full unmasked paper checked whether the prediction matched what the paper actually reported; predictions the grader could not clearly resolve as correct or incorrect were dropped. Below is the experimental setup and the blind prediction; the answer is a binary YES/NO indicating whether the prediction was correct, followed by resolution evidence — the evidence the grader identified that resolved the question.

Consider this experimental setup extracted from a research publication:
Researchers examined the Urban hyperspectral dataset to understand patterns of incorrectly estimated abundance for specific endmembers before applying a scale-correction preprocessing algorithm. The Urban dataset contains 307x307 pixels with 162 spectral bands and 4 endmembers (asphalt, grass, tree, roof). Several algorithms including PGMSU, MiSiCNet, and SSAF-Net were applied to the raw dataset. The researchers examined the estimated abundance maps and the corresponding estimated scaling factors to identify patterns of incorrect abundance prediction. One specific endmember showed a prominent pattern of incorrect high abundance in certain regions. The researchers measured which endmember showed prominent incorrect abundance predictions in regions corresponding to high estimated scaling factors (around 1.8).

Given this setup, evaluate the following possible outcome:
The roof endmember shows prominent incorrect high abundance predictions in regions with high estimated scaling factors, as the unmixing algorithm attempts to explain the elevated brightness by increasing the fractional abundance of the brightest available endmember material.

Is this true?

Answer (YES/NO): NO